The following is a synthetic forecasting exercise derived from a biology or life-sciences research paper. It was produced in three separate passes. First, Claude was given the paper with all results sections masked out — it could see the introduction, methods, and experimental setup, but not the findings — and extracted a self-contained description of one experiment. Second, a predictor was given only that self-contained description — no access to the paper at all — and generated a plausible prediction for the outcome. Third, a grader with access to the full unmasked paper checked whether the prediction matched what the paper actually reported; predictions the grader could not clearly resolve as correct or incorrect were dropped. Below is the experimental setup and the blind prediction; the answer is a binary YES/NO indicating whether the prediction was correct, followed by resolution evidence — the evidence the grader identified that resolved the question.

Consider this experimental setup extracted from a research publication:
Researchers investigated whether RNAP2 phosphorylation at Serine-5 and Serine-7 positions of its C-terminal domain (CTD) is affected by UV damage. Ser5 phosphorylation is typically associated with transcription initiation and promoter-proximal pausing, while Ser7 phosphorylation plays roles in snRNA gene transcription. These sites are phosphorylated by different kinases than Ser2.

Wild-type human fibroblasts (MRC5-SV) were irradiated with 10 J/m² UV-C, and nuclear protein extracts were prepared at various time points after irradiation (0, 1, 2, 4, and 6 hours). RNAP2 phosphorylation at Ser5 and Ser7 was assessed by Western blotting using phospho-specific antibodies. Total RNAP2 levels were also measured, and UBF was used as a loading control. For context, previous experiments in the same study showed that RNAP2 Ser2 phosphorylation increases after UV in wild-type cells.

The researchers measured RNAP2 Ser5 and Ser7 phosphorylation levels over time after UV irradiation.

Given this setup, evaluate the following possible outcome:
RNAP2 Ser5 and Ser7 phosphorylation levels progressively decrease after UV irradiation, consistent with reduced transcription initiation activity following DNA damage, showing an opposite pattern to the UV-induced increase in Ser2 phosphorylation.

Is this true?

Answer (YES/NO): NO